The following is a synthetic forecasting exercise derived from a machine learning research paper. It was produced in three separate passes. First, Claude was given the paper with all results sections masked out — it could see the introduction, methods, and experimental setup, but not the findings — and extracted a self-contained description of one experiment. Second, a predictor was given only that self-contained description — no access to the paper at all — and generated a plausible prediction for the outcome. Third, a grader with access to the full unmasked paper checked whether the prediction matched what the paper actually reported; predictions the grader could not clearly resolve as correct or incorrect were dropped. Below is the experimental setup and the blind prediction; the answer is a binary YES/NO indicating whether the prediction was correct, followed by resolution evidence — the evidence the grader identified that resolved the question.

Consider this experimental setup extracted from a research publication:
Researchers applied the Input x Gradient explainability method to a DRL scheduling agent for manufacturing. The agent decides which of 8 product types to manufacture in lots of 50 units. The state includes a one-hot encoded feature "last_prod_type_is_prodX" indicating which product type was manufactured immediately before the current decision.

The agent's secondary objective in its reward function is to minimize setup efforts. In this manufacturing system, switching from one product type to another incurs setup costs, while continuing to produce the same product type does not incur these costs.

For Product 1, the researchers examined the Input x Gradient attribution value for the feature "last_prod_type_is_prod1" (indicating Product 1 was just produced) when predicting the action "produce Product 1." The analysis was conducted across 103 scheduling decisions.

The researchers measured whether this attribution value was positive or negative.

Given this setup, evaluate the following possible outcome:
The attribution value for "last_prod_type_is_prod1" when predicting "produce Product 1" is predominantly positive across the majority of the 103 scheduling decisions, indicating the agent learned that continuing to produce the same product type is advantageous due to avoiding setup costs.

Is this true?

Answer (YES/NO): YES